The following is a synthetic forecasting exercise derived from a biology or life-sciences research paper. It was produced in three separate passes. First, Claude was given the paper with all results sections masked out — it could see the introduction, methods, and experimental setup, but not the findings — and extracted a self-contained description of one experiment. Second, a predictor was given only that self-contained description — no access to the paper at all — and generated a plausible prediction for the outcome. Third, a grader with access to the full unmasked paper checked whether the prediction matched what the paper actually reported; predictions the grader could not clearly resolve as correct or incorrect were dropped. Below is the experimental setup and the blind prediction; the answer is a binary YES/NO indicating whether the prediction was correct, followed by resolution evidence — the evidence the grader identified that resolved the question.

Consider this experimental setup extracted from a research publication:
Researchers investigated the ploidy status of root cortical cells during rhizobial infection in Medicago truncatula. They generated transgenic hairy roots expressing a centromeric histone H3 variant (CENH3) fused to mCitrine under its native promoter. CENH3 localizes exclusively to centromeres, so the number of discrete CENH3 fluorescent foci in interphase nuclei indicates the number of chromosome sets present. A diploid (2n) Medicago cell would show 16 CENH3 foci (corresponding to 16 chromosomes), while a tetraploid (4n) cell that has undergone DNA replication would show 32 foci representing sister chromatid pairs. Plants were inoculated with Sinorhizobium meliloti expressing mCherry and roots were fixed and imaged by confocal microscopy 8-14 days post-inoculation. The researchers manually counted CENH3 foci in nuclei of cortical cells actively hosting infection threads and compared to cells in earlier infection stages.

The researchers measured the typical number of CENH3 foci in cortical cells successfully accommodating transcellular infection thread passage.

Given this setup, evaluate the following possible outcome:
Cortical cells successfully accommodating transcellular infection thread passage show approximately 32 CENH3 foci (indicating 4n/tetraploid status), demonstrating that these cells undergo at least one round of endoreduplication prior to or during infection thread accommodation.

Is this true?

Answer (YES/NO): YES